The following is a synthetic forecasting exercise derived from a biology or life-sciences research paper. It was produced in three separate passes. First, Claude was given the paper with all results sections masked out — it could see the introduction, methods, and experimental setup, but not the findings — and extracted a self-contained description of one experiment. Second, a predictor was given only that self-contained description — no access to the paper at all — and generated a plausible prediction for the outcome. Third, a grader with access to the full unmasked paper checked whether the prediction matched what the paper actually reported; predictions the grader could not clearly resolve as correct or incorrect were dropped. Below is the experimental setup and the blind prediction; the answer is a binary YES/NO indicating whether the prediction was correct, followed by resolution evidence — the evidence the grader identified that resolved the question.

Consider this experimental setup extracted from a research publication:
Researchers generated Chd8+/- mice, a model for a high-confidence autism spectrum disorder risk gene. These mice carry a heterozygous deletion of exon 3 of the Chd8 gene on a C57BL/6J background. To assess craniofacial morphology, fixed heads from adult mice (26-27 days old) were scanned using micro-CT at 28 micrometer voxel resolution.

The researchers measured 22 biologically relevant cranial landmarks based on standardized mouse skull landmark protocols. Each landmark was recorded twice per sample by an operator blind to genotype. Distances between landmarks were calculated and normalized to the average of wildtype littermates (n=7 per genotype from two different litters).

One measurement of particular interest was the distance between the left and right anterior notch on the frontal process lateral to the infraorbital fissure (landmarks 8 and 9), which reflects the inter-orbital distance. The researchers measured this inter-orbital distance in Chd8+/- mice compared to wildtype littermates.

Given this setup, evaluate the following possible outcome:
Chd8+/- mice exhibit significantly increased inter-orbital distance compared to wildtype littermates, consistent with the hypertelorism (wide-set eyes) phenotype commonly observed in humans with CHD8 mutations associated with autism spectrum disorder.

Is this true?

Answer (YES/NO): YES